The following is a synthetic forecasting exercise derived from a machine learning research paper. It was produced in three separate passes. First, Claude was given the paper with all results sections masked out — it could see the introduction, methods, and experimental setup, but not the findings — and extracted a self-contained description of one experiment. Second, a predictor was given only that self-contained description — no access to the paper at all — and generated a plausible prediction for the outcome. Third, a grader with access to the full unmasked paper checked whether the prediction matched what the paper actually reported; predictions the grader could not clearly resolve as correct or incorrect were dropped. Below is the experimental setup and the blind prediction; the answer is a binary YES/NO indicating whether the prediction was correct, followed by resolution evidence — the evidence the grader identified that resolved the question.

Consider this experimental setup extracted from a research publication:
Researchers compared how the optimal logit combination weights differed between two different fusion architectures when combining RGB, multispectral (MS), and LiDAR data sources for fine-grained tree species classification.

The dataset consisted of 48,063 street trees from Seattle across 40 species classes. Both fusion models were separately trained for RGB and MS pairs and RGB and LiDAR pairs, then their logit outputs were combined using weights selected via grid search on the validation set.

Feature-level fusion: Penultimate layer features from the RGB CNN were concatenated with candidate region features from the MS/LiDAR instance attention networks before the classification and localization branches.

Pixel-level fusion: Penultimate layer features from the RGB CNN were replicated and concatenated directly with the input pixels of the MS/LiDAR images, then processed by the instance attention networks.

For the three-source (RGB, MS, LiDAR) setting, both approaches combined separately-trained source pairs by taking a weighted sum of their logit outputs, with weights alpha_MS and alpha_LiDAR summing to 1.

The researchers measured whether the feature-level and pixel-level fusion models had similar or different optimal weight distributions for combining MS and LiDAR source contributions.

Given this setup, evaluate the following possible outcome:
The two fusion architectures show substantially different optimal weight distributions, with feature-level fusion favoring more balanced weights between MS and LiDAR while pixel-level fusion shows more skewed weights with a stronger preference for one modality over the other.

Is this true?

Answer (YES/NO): NO